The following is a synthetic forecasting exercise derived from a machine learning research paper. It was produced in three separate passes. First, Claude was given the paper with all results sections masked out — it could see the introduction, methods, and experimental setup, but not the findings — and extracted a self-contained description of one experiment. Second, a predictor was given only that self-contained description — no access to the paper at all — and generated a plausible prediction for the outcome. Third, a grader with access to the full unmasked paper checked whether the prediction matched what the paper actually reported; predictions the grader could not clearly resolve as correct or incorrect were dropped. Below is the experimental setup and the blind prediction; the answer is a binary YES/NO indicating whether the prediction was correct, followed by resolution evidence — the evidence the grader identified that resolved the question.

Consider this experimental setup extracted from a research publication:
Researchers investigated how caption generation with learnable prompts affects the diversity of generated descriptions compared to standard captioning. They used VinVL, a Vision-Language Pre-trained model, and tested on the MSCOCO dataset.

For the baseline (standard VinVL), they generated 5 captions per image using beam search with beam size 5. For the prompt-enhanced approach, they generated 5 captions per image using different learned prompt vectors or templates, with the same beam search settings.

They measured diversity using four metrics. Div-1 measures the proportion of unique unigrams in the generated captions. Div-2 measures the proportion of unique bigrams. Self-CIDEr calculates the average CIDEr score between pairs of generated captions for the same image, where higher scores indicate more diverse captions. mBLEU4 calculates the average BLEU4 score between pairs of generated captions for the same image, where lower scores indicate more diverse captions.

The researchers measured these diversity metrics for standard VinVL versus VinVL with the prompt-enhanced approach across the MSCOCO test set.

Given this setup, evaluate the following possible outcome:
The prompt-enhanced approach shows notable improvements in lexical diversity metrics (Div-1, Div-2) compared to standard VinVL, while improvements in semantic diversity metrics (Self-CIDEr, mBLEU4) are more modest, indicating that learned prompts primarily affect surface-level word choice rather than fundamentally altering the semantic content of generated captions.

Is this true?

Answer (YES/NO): NO